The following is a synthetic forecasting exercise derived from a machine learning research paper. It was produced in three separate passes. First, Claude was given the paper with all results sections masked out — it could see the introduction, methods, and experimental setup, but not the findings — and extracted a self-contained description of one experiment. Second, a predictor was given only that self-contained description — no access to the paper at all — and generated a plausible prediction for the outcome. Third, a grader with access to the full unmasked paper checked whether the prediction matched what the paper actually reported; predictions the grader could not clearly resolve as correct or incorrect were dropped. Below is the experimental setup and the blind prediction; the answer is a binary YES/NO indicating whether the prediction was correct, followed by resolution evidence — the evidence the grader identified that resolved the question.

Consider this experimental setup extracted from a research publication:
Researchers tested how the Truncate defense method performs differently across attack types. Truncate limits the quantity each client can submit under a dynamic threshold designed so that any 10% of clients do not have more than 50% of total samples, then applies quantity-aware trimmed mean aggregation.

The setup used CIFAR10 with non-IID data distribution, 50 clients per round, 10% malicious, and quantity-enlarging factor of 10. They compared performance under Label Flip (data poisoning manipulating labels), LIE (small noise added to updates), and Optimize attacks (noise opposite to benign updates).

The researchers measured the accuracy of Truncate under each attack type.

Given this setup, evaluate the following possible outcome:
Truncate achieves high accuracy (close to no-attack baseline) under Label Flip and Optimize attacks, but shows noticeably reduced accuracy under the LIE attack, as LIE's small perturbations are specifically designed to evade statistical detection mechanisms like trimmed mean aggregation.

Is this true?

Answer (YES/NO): NO